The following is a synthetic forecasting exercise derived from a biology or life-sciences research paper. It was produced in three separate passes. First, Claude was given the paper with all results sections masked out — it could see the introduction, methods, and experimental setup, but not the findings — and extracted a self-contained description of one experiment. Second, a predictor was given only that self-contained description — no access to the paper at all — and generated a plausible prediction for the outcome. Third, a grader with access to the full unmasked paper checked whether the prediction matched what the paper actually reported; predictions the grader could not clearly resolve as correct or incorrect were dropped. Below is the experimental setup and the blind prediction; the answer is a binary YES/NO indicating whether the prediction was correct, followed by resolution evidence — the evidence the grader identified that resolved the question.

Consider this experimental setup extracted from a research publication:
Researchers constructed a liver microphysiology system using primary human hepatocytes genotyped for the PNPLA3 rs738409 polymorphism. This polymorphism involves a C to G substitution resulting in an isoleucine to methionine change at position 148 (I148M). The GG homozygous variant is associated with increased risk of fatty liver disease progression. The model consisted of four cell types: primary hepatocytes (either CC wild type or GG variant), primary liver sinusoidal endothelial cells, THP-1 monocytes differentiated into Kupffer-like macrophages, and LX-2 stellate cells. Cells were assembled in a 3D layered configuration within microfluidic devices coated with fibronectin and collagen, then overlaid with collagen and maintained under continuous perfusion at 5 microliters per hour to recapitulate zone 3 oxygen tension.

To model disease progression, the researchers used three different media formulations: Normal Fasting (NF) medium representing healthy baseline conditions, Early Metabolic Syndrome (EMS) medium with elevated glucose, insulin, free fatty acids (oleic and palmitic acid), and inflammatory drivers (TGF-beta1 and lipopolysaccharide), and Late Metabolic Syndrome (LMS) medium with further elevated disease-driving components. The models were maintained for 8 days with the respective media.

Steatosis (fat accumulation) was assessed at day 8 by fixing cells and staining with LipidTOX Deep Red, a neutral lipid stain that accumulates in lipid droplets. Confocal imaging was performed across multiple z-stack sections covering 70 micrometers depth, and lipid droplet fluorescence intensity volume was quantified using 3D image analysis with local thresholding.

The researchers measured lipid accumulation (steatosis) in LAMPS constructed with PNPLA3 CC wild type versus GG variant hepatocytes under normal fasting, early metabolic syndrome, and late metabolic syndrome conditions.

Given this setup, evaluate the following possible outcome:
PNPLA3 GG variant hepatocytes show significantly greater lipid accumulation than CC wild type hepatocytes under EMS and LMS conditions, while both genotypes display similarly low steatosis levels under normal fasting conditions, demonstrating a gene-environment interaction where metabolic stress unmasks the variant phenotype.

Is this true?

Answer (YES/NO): NO